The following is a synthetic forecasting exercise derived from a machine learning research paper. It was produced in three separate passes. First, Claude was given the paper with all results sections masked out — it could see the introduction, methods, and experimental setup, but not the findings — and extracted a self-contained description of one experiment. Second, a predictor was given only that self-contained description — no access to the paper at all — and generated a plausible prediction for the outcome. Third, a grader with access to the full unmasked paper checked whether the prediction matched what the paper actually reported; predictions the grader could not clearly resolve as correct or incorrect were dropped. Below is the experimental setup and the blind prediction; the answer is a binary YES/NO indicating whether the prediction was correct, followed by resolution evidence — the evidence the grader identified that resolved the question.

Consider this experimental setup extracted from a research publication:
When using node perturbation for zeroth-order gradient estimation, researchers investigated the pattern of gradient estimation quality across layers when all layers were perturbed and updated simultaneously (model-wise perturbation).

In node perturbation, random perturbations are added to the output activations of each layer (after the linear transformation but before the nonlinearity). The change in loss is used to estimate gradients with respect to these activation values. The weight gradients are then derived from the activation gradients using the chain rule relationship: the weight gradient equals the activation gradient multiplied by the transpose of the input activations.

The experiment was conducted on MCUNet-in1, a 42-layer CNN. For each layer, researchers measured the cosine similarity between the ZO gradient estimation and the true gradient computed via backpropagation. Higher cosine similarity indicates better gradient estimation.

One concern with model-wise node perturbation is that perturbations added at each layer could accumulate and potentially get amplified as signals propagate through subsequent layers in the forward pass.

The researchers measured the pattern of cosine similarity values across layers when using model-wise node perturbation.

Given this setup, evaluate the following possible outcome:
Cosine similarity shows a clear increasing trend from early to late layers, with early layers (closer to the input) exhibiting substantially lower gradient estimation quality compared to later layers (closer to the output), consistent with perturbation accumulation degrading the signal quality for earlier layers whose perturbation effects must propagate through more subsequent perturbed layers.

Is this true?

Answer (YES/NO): NO